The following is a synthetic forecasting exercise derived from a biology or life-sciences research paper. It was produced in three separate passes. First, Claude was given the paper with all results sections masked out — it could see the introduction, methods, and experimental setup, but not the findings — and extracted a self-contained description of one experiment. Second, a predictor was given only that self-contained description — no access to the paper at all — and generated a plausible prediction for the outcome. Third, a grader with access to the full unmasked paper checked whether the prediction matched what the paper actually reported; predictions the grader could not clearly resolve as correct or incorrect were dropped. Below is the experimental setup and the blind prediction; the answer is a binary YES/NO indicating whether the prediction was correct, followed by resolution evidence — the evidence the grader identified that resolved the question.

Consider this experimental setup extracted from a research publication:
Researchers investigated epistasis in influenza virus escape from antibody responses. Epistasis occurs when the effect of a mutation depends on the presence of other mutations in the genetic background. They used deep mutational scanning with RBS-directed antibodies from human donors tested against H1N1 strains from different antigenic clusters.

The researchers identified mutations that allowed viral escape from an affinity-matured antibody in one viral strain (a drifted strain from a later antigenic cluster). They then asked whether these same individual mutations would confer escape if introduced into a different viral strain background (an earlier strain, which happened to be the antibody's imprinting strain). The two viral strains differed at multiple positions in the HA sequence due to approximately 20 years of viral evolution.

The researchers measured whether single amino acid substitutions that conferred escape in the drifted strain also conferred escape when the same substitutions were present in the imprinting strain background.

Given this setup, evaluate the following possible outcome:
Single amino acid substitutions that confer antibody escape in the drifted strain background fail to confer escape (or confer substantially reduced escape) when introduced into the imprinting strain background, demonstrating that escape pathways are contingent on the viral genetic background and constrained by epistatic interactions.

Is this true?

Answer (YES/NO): YES